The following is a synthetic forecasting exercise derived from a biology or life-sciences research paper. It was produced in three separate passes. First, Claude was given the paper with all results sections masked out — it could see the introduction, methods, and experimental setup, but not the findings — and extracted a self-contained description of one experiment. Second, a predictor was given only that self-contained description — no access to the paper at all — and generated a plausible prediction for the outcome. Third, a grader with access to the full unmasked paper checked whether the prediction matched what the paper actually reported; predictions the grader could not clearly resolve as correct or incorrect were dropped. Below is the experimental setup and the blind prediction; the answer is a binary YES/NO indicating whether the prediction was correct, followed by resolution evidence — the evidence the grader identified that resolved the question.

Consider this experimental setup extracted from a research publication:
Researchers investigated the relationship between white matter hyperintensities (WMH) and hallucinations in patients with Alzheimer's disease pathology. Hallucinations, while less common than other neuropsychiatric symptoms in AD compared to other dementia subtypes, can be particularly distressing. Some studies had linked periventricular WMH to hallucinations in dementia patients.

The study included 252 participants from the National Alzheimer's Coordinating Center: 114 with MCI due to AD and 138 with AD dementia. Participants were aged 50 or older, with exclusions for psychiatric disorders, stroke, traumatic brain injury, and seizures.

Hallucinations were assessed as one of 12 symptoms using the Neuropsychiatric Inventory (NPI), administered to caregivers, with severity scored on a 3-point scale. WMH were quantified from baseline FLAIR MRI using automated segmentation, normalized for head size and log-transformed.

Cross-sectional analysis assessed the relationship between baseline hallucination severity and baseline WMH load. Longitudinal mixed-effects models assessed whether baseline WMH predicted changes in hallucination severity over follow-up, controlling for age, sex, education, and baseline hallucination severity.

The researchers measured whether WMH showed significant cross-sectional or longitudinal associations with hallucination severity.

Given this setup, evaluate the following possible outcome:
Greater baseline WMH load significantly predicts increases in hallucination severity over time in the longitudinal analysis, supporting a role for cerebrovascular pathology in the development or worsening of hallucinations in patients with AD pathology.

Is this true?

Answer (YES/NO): NO